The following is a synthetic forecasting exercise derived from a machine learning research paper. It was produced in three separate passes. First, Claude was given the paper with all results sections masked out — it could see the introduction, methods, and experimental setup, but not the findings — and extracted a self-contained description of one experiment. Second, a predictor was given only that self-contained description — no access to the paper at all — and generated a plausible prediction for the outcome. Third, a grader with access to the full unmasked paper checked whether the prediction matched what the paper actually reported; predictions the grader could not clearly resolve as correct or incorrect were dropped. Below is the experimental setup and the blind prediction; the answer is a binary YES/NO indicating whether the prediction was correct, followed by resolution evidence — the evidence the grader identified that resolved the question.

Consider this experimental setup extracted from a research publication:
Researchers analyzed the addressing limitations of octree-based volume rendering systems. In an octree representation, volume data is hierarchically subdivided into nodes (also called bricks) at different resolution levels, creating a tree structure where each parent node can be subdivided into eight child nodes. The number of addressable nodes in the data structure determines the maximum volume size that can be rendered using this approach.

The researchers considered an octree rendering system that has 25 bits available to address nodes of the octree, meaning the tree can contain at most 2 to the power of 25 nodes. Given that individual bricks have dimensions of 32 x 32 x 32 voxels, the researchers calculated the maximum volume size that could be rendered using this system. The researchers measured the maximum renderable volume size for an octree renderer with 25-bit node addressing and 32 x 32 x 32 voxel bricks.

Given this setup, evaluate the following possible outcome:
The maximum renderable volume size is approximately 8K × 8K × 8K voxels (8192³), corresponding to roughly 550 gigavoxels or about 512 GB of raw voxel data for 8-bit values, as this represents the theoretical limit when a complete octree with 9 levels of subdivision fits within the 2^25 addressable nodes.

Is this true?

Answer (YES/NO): NO